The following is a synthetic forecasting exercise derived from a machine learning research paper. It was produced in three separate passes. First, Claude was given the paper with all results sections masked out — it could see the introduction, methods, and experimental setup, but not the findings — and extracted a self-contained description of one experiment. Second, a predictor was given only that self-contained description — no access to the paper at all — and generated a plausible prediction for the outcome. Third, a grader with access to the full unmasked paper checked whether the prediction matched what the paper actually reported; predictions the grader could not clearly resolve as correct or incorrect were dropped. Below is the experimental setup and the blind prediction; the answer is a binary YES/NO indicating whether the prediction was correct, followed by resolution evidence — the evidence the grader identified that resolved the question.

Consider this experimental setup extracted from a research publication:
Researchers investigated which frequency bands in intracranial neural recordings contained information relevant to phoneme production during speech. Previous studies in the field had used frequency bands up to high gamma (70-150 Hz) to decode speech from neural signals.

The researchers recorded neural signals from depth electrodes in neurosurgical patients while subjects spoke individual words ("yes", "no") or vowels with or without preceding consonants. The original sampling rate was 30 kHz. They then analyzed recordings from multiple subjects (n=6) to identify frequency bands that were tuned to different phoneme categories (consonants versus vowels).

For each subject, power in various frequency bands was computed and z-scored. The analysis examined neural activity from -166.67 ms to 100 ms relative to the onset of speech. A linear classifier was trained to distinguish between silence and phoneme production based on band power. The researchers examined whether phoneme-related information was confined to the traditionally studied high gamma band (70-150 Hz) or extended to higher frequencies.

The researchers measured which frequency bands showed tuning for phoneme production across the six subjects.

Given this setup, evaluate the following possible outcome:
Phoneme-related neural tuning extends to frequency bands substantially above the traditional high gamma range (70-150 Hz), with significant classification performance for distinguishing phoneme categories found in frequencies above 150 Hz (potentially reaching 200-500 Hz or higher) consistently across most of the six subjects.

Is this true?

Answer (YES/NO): YES